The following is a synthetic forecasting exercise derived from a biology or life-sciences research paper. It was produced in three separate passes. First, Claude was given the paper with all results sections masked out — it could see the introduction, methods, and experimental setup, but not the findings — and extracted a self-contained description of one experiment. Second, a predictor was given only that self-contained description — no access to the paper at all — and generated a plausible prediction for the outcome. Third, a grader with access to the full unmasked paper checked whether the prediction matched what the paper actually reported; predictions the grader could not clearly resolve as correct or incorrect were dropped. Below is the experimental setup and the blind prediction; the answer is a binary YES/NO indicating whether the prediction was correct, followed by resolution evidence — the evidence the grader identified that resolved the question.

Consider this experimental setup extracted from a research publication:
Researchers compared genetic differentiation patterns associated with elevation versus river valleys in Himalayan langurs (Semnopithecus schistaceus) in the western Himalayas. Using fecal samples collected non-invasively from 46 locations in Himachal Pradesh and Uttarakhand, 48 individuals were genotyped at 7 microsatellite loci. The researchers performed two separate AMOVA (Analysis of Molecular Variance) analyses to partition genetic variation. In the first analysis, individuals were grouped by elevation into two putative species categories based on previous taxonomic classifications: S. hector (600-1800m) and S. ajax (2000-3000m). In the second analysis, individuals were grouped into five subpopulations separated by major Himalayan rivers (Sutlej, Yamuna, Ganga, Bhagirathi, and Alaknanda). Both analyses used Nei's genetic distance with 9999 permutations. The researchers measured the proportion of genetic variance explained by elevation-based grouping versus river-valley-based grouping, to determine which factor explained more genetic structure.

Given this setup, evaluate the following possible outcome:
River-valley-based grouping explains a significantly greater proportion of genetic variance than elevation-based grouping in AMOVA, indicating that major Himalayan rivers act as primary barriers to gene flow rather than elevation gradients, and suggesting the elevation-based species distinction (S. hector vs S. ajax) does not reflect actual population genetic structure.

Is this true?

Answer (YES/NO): NO